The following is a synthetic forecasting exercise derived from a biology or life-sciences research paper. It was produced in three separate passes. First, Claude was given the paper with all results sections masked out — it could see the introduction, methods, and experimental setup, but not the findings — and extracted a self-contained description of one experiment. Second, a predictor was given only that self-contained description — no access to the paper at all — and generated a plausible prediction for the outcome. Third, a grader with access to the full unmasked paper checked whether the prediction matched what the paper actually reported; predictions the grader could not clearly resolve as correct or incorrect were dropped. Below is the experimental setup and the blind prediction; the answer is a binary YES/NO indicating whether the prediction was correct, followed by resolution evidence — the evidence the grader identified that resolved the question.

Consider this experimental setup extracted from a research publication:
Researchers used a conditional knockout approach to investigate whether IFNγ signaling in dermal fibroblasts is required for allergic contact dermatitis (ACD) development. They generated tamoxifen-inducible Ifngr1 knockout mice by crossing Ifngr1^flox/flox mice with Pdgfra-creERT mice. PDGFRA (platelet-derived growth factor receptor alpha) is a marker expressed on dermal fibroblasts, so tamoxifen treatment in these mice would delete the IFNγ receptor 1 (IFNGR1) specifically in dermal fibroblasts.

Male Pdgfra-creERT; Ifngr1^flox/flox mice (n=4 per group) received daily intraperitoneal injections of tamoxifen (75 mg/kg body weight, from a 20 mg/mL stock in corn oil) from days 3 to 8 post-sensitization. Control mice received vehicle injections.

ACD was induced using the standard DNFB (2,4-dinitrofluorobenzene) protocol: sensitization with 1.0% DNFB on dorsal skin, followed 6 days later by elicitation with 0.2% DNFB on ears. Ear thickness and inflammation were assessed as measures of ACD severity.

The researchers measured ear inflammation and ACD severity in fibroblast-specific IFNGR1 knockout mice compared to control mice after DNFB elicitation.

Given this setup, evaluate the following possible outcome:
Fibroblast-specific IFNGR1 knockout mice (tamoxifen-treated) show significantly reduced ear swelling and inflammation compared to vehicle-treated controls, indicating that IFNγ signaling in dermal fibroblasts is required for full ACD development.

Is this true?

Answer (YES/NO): YES